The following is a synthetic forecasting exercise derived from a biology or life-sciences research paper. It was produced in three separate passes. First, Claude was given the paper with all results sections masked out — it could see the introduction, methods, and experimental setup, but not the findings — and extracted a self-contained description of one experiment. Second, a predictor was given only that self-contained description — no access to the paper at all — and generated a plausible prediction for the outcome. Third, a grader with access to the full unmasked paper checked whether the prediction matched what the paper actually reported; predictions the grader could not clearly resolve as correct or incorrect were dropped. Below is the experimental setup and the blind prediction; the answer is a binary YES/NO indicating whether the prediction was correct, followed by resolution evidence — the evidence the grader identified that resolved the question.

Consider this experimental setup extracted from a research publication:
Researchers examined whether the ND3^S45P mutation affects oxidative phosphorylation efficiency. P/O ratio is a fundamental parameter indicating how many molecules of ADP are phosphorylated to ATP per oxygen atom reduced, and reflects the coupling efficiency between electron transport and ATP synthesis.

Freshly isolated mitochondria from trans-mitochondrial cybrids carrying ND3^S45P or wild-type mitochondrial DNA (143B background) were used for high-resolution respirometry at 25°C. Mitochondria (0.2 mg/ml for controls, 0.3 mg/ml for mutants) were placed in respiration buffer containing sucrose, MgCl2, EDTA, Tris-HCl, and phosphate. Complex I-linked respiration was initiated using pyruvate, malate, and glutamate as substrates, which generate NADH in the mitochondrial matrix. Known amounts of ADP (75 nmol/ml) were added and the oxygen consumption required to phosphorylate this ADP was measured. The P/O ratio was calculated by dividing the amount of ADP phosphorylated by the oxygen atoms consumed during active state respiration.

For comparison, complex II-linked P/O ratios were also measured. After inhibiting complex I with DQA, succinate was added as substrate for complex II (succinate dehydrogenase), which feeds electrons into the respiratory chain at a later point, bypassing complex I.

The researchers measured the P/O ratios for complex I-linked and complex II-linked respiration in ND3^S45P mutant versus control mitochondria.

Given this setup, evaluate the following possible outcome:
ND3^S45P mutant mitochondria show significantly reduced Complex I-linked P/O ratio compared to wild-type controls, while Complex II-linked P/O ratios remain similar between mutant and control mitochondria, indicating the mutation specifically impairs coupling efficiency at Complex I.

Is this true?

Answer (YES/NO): NO